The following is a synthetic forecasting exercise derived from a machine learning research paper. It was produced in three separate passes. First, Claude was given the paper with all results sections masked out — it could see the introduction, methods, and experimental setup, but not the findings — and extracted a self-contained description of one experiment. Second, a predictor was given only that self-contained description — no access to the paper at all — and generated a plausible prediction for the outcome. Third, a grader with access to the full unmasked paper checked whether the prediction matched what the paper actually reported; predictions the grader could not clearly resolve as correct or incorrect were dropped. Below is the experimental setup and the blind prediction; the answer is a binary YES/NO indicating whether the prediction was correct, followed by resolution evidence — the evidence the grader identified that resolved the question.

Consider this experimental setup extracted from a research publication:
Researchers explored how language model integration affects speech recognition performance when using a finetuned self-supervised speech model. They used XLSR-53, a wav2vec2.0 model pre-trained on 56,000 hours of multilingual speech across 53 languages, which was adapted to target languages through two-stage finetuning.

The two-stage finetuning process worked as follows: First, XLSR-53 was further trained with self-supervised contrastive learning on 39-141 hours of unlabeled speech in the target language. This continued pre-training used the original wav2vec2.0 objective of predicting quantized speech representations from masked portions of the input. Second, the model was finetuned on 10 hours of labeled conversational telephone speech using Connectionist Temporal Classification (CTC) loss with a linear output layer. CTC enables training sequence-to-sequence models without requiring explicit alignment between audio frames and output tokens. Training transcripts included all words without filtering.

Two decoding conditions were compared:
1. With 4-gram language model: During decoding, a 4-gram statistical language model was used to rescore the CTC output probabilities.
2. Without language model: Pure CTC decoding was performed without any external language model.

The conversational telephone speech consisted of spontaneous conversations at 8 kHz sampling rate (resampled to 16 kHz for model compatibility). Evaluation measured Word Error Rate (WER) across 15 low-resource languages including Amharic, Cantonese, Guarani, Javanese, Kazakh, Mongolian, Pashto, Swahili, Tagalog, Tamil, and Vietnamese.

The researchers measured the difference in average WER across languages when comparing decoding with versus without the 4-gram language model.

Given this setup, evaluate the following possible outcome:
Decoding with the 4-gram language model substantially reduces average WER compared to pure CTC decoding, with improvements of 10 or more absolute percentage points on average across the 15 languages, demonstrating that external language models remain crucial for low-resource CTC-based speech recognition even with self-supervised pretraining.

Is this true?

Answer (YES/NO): NO